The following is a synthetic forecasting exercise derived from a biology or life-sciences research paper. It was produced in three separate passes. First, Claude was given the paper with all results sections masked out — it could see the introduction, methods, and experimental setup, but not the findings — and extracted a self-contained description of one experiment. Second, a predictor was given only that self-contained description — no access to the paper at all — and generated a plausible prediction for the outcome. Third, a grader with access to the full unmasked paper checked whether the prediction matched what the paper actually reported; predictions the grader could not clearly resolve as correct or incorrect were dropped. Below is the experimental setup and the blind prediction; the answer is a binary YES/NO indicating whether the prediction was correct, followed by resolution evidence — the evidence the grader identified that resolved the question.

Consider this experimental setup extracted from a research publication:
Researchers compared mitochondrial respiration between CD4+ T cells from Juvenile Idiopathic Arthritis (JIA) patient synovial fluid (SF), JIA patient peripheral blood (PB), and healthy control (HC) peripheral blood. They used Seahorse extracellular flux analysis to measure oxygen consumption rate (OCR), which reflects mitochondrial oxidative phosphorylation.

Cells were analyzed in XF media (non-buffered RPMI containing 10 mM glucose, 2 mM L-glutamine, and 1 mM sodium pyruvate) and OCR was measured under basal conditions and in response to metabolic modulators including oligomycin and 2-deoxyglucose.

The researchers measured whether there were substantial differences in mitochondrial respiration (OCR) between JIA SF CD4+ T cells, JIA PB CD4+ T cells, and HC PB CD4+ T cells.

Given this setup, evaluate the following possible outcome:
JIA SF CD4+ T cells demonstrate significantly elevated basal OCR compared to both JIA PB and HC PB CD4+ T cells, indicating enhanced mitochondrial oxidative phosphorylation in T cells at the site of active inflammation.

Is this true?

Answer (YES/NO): NO